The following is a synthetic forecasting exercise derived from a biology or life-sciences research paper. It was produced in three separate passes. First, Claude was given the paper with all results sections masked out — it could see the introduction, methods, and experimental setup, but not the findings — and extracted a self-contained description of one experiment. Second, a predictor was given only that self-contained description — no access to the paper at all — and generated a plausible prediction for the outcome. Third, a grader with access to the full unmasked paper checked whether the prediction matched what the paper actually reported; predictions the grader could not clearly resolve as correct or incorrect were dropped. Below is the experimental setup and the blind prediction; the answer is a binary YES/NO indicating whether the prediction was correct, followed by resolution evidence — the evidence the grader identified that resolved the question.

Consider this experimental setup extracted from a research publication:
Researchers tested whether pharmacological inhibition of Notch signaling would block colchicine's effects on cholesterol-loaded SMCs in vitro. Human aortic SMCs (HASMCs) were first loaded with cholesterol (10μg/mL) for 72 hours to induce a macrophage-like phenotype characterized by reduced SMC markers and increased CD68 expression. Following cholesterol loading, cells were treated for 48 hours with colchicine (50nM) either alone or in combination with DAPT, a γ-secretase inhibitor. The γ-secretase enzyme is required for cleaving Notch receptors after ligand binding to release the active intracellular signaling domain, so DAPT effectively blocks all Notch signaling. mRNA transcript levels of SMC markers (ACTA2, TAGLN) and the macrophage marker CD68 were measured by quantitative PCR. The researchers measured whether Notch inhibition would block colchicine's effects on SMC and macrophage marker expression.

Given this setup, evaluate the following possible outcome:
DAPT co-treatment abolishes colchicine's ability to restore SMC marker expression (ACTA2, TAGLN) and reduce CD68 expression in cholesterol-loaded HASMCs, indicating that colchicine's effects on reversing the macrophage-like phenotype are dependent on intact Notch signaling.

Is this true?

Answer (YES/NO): YES